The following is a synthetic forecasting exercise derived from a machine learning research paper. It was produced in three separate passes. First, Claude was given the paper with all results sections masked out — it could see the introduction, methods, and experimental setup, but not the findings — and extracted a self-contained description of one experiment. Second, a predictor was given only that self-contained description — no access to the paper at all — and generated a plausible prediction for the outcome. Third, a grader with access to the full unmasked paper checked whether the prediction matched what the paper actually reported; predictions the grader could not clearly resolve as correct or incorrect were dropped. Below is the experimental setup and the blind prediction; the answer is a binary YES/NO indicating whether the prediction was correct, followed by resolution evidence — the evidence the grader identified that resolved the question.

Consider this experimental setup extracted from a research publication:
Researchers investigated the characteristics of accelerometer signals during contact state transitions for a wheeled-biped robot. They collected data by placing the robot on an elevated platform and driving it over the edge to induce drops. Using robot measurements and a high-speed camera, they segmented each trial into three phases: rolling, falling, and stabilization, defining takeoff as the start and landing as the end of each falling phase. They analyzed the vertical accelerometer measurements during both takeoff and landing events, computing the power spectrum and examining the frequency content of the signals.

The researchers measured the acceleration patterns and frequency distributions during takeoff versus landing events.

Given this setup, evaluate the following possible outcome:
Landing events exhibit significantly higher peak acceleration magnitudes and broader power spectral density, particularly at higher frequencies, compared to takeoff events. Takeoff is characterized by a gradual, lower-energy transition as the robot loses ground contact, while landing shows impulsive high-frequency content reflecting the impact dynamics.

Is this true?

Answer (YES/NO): YES